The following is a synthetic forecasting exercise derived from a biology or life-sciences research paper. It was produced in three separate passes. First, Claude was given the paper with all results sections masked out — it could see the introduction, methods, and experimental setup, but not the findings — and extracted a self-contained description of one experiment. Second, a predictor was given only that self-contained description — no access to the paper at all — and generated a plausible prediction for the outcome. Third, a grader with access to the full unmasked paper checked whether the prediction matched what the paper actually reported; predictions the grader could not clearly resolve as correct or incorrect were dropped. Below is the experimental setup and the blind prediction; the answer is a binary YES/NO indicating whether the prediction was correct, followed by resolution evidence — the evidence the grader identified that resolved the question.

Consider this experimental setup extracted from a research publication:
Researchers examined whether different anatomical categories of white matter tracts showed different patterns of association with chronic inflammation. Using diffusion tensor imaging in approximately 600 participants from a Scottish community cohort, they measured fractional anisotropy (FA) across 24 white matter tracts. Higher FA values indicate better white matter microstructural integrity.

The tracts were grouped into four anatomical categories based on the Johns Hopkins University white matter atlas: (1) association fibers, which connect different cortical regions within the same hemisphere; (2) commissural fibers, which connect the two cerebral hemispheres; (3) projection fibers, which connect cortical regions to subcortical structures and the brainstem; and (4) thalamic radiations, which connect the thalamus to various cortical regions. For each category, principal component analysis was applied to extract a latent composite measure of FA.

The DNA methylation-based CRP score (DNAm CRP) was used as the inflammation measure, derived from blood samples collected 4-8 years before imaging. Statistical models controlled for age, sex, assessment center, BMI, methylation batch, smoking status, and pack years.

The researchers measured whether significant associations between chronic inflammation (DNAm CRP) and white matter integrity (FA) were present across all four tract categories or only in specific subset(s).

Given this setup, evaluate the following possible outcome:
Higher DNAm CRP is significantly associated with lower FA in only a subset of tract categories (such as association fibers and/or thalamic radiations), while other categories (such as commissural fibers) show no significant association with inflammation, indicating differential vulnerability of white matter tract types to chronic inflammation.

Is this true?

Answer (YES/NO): NO